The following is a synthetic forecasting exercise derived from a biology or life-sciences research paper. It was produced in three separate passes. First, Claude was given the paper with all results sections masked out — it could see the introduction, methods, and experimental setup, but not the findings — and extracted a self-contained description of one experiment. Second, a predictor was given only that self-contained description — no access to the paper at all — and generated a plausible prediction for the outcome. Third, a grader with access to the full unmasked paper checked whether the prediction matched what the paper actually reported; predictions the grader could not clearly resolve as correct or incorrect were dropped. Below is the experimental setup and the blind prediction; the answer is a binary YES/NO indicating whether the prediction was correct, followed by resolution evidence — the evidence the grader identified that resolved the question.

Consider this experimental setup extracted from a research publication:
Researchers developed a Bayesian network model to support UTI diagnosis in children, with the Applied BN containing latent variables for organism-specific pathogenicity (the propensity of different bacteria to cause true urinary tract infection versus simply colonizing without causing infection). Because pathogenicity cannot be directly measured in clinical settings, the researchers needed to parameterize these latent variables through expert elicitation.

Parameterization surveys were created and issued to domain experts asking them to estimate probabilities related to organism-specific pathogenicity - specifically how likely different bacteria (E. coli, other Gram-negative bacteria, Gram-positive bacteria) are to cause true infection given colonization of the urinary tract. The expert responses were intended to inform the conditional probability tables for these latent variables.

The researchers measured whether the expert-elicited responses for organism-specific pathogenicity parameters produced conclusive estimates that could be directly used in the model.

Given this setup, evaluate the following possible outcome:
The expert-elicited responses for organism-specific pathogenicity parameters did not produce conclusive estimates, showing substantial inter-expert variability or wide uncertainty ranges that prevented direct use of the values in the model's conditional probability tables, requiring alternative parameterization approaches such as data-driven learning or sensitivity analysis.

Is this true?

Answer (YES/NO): YES